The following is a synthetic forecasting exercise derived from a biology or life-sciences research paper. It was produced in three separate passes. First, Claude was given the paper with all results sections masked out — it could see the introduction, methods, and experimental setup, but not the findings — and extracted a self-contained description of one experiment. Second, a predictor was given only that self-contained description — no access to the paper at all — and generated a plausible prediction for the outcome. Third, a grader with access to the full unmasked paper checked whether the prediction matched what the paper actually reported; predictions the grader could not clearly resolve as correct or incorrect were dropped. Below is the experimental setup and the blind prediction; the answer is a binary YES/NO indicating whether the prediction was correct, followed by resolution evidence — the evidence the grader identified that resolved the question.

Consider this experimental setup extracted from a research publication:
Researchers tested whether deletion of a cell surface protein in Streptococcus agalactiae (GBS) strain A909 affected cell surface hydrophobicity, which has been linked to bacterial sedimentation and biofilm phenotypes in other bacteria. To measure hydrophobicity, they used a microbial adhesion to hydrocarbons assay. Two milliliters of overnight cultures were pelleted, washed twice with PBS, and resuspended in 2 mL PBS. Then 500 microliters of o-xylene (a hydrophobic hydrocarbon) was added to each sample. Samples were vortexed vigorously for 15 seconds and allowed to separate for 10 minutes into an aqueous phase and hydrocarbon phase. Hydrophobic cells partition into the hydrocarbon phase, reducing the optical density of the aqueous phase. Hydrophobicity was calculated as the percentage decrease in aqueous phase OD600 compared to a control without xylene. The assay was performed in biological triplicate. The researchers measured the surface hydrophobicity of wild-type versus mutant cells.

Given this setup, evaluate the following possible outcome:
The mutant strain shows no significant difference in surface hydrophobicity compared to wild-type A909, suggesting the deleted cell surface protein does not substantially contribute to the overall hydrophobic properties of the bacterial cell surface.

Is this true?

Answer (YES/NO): YES